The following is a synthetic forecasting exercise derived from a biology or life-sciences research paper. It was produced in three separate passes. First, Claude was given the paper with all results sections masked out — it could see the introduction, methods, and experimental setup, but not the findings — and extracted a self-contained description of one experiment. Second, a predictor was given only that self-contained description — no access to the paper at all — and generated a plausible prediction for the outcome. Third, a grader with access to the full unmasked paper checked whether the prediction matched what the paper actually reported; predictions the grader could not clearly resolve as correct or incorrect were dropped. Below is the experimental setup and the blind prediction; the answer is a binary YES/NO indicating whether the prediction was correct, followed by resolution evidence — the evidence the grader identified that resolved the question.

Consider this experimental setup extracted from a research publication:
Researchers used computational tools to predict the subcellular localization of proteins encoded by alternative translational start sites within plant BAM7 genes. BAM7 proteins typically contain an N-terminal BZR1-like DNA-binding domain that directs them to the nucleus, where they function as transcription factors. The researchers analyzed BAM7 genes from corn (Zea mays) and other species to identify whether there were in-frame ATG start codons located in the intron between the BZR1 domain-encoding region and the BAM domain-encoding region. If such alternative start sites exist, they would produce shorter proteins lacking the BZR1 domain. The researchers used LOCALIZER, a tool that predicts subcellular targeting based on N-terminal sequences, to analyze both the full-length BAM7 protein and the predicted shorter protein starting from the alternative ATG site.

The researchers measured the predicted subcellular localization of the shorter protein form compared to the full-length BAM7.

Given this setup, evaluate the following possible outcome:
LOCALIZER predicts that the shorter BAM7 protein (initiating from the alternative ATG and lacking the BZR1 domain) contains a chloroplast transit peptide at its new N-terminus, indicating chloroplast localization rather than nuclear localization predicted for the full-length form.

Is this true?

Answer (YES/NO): YES